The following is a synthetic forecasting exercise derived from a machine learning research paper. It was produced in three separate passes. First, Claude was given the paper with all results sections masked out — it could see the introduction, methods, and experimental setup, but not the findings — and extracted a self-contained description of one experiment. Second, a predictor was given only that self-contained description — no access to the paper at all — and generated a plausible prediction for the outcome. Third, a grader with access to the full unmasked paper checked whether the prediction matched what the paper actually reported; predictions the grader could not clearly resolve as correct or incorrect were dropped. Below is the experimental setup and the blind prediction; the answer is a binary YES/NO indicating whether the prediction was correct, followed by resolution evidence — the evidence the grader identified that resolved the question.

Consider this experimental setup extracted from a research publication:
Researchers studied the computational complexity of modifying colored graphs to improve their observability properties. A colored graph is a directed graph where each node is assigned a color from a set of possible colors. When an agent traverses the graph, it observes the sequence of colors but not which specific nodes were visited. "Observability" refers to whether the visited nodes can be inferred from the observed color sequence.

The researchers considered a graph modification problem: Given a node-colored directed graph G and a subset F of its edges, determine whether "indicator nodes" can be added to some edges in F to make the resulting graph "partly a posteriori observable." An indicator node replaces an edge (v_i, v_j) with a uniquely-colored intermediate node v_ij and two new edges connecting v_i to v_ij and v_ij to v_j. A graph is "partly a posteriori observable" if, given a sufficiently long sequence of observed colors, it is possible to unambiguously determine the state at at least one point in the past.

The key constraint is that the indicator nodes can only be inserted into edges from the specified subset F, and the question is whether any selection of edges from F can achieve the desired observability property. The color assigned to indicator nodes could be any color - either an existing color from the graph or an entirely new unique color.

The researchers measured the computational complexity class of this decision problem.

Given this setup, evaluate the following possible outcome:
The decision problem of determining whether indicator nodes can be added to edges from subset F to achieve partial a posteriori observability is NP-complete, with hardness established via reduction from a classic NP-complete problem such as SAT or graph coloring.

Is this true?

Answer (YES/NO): YES